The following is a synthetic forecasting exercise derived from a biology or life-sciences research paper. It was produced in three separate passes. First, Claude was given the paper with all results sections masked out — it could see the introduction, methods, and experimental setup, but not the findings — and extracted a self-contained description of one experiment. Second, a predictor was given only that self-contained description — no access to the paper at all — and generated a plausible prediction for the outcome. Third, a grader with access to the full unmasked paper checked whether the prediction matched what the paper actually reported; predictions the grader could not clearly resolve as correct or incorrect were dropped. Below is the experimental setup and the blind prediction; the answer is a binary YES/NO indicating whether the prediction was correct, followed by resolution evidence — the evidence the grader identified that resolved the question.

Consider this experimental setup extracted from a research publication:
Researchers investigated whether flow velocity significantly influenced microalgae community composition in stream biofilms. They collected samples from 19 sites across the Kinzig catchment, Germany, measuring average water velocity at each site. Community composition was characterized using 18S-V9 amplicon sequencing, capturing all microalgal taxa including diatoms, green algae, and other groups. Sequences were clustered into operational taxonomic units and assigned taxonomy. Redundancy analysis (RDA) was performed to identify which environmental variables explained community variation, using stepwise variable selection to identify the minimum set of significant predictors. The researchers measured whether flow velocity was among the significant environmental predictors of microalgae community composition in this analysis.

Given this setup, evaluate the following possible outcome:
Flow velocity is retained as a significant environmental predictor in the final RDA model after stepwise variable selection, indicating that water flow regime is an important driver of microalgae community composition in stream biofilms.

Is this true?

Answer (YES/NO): YES